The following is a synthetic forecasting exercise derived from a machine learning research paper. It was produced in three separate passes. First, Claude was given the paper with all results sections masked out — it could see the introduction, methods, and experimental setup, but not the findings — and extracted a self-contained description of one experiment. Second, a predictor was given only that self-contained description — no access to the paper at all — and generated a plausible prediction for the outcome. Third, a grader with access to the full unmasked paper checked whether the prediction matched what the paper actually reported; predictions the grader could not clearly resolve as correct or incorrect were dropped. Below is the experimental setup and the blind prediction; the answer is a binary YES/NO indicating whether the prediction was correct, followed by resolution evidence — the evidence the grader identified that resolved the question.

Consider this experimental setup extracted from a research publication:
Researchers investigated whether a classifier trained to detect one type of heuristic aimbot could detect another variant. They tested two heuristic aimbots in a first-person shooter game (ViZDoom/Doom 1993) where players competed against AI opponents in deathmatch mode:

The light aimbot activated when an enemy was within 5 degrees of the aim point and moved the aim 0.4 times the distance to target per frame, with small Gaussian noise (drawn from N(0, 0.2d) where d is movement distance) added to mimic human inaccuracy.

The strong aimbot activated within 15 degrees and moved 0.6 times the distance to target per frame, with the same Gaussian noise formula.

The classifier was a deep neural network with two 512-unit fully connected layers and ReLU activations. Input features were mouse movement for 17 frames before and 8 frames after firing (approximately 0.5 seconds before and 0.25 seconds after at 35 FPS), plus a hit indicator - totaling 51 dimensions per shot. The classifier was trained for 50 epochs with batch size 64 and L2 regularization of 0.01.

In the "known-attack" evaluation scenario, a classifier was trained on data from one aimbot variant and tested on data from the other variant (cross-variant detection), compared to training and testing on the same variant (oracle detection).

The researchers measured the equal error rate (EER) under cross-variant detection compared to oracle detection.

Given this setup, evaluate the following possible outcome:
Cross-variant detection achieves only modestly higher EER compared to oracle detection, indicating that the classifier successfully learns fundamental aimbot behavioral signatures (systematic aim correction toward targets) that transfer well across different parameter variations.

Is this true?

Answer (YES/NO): NO